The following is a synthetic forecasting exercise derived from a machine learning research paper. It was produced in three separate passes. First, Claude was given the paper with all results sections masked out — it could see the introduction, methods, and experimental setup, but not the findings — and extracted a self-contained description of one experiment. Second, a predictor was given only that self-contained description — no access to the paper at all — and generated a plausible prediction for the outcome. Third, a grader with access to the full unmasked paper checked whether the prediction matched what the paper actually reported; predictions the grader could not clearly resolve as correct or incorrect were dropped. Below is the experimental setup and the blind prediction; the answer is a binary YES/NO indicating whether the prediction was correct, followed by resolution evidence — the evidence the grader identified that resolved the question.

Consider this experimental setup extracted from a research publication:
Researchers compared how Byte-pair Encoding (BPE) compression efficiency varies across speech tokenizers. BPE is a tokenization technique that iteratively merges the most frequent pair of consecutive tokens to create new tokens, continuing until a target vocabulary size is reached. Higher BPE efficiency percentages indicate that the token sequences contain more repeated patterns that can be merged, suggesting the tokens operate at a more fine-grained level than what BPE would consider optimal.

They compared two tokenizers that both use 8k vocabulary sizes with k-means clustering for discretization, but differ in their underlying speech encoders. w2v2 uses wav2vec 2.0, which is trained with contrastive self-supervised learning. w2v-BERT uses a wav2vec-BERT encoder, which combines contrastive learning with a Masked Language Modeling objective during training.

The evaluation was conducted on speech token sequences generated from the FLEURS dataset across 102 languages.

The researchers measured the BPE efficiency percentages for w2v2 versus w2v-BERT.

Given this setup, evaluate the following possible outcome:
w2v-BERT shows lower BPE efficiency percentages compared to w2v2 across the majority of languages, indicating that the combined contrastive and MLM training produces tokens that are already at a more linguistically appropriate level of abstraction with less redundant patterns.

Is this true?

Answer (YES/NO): NO